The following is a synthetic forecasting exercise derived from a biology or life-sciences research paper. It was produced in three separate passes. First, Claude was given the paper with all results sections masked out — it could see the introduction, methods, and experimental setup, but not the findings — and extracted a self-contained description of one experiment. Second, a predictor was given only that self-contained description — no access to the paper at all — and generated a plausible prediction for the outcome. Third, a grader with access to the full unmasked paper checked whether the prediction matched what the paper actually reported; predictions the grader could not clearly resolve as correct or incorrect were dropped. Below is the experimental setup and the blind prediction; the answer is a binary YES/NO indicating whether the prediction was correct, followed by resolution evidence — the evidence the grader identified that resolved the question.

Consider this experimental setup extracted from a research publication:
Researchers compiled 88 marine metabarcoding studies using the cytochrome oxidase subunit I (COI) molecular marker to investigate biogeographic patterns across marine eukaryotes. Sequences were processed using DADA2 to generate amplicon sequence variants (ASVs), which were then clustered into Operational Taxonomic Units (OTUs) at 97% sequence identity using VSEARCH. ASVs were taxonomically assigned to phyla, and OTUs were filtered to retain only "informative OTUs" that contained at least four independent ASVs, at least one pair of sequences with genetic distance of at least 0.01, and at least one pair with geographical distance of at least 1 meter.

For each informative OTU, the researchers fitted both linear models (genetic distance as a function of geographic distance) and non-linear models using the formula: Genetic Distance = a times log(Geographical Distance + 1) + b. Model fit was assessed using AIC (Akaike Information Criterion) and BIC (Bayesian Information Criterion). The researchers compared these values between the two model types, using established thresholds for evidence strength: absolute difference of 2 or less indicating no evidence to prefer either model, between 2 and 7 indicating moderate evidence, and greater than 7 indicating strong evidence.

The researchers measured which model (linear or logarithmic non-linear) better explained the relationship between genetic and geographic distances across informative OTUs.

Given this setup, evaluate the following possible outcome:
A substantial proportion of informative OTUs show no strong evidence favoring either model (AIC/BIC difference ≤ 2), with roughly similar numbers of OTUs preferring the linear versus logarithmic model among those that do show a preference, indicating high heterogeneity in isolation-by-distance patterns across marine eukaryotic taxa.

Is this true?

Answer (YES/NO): NO